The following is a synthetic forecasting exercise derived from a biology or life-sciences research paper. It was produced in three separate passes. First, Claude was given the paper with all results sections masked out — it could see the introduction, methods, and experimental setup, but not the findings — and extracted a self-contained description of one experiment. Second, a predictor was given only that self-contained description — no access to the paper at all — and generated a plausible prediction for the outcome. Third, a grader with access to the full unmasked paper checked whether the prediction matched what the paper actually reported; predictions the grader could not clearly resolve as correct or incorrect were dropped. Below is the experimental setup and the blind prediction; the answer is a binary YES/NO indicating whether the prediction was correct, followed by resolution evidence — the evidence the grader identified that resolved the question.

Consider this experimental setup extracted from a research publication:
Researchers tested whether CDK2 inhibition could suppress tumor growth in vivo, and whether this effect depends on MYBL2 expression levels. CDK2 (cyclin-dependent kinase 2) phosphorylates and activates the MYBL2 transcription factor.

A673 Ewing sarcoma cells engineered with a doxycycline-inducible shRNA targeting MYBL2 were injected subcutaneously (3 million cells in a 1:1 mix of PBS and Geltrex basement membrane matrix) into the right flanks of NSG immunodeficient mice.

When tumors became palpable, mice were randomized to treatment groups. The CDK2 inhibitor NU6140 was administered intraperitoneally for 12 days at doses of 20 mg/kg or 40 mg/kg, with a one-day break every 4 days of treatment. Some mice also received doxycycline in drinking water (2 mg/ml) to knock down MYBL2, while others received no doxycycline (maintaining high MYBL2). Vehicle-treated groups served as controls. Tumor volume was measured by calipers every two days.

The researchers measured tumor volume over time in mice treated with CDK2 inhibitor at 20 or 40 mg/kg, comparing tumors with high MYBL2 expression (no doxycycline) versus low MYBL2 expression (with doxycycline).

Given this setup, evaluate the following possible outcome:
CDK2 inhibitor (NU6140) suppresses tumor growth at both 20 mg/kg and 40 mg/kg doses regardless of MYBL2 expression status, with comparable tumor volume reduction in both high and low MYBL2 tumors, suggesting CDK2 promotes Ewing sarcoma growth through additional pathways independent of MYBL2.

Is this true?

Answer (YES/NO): NO